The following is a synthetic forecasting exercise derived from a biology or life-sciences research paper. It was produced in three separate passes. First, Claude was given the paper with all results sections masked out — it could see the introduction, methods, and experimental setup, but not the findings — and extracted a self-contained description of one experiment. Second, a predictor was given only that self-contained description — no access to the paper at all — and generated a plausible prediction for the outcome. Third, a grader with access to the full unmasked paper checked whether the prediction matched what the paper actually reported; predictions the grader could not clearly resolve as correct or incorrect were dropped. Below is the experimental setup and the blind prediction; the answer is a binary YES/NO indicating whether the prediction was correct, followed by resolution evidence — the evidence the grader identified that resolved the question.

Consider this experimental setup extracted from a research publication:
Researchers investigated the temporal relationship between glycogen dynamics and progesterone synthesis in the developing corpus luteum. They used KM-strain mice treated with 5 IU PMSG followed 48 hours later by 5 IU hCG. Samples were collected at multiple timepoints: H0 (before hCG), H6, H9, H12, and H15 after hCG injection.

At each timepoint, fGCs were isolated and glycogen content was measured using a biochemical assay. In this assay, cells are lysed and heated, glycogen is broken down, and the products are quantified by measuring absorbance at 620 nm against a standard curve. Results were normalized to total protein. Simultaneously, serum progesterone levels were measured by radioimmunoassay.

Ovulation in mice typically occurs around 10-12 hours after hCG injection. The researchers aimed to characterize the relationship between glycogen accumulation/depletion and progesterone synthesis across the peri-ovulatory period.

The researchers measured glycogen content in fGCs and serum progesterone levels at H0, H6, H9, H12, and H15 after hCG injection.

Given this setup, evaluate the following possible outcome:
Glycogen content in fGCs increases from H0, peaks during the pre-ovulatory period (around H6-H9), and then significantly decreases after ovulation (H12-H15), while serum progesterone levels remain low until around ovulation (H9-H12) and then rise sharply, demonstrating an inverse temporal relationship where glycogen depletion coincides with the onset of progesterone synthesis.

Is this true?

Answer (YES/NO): YES